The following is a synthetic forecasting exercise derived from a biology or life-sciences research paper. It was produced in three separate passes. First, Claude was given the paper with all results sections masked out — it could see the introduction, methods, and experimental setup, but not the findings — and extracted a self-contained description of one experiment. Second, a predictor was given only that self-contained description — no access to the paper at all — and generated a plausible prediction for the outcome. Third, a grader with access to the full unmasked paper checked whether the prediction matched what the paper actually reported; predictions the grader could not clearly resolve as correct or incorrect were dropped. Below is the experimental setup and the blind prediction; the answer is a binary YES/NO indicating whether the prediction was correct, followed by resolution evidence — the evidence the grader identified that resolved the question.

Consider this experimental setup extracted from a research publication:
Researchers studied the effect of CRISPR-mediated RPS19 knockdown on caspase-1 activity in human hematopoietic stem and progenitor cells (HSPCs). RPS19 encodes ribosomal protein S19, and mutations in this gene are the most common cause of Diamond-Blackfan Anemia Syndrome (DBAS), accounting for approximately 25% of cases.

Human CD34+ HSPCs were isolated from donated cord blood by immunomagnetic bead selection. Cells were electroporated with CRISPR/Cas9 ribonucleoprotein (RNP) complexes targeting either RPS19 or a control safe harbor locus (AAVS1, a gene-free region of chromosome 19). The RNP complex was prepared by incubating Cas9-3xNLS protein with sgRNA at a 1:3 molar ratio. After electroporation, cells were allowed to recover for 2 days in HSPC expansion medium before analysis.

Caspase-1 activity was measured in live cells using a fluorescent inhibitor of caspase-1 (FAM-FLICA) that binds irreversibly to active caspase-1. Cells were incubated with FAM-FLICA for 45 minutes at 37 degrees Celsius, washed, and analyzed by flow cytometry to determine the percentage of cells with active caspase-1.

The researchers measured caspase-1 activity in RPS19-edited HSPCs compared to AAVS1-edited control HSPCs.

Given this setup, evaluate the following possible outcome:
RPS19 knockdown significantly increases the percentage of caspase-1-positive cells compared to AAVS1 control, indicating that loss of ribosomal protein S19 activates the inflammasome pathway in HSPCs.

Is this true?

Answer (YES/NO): YES